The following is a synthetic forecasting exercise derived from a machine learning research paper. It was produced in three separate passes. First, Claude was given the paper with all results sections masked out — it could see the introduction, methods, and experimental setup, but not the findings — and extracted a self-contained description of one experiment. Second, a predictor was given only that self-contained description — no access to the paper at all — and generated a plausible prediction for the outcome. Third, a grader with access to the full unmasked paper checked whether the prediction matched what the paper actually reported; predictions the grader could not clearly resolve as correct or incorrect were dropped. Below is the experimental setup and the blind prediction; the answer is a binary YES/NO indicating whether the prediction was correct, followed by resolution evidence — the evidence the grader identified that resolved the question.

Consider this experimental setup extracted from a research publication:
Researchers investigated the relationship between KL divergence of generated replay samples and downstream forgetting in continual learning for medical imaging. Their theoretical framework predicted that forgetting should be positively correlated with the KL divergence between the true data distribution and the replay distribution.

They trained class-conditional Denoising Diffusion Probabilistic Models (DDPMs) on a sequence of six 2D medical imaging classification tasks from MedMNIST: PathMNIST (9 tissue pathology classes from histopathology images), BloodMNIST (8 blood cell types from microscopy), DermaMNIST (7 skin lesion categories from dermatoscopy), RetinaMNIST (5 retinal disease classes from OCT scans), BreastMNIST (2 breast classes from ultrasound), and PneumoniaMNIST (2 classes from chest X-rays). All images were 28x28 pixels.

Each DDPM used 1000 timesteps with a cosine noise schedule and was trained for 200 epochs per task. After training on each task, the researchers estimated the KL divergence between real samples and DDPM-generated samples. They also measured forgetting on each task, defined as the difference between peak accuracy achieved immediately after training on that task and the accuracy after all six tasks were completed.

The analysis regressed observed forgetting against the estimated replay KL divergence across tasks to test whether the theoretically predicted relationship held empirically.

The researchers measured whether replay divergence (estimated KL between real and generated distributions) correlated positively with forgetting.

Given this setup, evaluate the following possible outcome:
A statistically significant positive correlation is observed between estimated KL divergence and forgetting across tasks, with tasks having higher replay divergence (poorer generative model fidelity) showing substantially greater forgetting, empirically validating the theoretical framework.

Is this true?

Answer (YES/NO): YES